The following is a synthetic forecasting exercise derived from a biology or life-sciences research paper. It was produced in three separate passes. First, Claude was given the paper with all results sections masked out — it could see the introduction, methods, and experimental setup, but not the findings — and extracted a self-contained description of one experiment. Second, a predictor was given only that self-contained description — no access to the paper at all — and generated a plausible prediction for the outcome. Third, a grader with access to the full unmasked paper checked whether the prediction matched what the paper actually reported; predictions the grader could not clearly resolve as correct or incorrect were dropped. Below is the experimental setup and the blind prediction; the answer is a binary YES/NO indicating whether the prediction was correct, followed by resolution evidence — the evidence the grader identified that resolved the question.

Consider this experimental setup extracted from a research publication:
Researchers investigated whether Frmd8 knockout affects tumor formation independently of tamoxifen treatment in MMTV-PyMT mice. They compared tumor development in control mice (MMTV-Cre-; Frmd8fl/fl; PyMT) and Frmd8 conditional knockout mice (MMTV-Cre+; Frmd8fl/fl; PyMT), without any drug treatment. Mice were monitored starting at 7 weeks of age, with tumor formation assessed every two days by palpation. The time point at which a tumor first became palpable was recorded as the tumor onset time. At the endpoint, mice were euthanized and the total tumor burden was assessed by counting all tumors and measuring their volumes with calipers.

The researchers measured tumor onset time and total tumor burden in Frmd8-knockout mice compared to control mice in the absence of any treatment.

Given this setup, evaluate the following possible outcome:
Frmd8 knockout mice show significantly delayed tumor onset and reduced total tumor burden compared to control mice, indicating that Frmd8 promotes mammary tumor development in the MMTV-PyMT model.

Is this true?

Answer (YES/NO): NO